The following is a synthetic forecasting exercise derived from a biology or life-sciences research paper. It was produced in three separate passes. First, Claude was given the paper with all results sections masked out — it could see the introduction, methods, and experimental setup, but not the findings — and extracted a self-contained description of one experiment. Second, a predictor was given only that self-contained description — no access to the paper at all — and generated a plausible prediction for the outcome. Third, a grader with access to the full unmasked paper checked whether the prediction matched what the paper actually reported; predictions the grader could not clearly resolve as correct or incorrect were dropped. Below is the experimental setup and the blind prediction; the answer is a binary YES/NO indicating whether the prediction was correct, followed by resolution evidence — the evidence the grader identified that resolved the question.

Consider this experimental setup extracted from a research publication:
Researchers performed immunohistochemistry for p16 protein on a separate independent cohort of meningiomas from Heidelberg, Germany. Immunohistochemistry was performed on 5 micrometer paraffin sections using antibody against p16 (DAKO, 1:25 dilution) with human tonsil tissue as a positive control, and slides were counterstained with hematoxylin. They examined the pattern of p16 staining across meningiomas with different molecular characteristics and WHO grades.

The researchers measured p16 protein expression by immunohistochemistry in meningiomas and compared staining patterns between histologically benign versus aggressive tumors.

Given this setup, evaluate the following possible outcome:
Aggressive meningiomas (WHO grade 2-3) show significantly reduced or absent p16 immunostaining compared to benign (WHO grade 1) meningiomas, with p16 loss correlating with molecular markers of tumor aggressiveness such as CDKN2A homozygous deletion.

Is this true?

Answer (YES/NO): NO